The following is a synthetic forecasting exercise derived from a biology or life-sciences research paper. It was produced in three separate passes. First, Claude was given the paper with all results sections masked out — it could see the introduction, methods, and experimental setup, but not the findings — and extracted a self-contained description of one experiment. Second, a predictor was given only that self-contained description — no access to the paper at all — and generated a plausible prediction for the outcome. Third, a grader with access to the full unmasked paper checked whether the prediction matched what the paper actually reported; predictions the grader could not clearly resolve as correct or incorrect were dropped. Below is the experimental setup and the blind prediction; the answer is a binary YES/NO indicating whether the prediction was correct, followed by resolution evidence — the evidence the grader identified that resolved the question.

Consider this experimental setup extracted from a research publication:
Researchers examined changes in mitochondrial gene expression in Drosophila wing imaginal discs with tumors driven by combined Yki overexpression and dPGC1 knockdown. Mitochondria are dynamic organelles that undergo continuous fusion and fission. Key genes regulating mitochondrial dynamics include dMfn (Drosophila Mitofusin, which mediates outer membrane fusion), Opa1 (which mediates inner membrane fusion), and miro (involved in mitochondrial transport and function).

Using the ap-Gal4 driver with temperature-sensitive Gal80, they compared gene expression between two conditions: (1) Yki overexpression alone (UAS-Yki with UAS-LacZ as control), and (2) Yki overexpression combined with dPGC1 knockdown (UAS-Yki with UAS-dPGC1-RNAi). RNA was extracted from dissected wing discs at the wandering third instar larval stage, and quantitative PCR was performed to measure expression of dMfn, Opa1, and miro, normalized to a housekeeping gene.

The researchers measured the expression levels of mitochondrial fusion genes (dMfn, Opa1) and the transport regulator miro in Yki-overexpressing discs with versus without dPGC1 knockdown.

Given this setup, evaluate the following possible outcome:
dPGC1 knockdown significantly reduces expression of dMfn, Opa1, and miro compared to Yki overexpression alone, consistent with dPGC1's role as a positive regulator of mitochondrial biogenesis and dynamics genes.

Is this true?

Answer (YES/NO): NO